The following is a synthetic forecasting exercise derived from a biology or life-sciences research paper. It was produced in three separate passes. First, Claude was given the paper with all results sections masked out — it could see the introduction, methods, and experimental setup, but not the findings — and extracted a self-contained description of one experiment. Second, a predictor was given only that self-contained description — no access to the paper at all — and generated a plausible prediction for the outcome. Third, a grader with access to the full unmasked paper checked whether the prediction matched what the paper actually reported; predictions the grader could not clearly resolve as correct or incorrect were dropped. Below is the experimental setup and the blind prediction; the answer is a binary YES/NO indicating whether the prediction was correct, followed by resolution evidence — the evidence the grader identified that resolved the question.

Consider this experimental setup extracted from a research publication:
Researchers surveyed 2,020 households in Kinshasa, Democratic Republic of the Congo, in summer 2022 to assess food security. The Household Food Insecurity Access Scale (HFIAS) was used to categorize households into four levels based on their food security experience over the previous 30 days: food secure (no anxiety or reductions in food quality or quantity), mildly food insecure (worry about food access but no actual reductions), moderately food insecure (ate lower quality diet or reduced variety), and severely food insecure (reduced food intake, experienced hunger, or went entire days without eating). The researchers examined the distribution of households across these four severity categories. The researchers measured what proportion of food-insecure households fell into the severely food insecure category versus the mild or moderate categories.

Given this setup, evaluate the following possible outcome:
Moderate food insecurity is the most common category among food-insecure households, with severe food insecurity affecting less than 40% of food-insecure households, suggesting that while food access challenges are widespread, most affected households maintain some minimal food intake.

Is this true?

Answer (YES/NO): NO